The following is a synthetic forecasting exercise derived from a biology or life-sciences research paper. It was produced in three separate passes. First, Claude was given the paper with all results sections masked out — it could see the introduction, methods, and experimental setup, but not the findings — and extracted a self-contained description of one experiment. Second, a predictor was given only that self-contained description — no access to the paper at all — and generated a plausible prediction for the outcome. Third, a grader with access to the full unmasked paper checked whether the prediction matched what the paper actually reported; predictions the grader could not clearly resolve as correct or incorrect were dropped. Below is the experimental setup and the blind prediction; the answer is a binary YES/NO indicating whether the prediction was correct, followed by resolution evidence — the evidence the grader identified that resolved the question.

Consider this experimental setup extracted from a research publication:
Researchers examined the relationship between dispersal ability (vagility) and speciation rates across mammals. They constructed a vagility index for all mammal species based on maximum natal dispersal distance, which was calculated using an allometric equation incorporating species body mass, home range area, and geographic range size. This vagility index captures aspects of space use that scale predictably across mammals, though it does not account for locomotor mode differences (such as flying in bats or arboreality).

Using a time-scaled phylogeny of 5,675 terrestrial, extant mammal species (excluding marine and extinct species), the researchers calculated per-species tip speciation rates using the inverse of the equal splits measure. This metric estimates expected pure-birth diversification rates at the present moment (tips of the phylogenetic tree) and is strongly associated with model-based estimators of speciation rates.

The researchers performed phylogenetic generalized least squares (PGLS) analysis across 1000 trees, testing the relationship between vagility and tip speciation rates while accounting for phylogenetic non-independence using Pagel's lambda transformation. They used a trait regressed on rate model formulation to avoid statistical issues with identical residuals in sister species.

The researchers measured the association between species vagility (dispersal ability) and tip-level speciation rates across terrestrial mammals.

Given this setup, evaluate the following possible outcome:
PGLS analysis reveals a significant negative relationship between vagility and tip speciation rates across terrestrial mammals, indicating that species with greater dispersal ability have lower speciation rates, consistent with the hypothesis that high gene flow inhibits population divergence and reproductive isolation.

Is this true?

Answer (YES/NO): YES